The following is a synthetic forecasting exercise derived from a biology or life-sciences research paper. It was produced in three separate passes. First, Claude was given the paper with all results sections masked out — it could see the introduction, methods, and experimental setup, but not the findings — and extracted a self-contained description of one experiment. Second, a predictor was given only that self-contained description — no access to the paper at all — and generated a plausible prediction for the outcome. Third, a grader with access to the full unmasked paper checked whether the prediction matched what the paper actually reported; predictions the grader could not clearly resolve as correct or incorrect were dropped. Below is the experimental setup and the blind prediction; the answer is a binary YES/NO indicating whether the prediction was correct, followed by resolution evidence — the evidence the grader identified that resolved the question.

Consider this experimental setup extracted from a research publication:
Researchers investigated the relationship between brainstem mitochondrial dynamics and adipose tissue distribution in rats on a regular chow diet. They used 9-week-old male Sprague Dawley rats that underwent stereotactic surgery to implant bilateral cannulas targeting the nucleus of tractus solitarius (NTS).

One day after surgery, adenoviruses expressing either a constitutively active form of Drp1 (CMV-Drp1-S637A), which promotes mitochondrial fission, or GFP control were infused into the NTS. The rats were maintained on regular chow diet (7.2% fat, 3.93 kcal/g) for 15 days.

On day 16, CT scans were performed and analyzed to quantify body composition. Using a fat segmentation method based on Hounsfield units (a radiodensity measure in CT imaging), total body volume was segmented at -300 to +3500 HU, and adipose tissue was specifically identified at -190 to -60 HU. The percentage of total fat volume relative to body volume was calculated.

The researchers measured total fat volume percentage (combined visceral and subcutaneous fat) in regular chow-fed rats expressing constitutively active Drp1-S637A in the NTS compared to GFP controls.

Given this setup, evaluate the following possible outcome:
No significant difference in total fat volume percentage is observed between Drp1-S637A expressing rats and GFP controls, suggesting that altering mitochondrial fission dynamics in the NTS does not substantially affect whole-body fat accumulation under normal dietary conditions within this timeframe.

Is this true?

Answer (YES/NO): NO